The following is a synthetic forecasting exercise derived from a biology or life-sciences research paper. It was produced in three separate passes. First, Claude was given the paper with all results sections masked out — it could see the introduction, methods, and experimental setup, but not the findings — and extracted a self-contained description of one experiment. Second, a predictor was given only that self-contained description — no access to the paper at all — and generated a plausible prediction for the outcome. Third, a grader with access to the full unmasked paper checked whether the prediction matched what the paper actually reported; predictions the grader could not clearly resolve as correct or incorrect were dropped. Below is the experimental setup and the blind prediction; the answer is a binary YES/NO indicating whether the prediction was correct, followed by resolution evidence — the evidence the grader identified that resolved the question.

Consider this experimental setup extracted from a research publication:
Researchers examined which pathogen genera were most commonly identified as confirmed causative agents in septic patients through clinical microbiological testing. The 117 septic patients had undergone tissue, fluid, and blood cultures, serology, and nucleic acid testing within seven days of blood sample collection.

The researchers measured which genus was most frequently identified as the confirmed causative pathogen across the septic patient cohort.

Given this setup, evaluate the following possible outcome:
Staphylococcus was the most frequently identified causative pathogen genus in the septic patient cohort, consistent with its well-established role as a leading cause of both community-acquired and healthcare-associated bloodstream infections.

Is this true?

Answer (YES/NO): NO